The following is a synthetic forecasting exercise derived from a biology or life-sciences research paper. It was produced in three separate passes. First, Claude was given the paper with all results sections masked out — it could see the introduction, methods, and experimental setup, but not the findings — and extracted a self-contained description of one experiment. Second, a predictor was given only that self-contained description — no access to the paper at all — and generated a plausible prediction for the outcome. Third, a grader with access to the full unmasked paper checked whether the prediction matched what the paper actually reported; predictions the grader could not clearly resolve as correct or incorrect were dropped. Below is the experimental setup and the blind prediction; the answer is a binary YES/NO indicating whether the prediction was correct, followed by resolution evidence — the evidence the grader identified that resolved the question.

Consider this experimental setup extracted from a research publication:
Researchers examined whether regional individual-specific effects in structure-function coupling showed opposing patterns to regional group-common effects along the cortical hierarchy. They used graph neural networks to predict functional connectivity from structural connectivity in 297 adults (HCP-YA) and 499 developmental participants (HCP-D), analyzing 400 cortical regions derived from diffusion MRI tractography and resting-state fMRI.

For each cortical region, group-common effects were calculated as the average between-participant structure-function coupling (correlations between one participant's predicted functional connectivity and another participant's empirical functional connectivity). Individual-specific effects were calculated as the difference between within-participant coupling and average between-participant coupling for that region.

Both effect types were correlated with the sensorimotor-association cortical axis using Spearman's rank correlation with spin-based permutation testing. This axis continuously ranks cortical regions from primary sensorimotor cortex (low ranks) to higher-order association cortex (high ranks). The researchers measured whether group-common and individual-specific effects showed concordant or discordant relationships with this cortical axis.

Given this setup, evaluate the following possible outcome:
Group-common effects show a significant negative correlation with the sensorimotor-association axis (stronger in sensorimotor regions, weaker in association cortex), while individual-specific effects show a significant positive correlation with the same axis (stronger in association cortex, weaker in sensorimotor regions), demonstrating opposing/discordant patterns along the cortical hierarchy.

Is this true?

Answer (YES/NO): YES